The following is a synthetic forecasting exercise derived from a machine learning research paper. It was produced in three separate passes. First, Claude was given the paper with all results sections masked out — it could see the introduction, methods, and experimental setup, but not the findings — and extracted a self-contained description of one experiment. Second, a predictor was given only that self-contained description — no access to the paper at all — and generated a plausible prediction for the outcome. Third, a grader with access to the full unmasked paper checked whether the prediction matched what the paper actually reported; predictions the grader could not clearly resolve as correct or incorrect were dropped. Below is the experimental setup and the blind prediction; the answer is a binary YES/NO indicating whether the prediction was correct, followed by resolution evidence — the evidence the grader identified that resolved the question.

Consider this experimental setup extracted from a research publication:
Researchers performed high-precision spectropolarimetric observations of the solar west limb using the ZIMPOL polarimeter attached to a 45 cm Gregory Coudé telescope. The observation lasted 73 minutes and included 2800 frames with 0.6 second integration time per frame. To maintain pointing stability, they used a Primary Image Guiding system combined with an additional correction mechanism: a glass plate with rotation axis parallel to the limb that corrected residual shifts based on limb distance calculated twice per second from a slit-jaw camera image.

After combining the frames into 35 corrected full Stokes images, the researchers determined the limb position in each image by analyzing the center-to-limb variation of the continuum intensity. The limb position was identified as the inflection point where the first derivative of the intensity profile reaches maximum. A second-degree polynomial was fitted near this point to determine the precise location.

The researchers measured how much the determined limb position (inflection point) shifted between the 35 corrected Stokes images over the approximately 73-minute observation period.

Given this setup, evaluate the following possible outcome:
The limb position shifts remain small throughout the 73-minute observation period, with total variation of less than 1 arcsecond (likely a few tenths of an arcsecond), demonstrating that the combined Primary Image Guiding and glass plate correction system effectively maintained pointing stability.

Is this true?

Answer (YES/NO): NO